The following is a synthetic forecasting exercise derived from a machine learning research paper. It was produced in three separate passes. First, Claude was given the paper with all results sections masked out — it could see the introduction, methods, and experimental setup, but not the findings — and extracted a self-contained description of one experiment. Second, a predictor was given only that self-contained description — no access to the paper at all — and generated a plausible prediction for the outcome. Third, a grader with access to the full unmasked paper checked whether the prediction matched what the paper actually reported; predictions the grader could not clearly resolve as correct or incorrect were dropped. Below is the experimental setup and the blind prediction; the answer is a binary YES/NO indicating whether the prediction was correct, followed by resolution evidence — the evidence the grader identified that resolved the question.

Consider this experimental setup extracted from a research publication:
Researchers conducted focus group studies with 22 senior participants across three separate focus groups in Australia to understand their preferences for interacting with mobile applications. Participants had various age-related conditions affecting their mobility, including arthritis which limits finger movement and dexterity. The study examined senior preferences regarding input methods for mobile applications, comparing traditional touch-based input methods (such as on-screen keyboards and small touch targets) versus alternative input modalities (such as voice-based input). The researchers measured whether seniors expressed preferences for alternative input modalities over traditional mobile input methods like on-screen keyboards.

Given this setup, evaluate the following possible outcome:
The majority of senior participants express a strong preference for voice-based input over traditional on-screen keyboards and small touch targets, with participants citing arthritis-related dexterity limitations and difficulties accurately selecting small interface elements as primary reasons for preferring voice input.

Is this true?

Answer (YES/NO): NO